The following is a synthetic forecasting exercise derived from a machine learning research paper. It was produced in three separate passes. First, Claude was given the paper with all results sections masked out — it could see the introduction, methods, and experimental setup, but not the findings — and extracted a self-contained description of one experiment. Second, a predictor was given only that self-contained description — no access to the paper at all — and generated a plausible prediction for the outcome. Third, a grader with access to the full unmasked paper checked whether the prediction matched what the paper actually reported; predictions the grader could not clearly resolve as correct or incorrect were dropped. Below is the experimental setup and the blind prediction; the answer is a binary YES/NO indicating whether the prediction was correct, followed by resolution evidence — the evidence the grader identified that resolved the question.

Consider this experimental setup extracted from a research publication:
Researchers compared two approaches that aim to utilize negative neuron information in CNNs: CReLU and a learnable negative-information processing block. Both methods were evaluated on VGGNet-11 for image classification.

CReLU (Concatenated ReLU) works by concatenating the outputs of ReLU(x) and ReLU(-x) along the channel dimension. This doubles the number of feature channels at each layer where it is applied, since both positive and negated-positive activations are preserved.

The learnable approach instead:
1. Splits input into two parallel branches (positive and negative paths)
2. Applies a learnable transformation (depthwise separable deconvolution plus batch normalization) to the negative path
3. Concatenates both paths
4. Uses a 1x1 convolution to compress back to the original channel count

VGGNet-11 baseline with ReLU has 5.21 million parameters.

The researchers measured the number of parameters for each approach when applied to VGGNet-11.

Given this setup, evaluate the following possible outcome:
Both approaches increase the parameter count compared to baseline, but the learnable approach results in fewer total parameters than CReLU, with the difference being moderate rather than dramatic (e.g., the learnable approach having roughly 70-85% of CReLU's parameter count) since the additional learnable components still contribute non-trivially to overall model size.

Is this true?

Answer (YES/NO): NO